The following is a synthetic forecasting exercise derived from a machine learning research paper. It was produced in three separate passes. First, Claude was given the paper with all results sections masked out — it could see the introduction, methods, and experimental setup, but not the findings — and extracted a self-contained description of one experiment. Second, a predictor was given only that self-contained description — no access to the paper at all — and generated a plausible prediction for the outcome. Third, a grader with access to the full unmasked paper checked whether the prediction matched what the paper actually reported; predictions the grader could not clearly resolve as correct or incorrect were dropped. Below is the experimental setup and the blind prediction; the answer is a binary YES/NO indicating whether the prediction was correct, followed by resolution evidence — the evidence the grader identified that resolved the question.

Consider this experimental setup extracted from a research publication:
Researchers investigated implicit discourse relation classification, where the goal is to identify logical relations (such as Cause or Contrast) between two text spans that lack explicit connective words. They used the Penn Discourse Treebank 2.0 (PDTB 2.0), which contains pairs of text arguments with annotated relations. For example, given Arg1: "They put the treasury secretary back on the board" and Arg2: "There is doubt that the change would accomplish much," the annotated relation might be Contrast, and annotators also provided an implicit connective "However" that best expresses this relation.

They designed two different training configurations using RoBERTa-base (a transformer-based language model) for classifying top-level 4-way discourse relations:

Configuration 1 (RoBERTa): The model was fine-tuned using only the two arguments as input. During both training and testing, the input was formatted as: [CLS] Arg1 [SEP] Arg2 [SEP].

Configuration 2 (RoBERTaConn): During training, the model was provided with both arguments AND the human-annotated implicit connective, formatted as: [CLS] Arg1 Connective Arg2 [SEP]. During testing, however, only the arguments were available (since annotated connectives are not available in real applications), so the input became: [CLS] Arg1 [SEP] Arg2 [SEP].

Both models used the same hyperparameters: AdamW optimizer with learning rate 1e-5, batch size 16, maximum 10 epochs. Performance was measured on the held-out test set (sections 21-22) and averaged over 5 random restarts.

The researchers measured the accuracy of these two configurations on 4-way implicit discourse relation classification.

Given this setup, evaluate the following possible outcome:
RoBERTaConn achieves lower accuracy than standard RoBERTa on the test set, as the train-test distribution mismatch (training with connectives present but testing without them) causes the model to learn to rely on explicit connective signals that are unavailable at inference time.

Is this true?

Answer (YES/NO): YES